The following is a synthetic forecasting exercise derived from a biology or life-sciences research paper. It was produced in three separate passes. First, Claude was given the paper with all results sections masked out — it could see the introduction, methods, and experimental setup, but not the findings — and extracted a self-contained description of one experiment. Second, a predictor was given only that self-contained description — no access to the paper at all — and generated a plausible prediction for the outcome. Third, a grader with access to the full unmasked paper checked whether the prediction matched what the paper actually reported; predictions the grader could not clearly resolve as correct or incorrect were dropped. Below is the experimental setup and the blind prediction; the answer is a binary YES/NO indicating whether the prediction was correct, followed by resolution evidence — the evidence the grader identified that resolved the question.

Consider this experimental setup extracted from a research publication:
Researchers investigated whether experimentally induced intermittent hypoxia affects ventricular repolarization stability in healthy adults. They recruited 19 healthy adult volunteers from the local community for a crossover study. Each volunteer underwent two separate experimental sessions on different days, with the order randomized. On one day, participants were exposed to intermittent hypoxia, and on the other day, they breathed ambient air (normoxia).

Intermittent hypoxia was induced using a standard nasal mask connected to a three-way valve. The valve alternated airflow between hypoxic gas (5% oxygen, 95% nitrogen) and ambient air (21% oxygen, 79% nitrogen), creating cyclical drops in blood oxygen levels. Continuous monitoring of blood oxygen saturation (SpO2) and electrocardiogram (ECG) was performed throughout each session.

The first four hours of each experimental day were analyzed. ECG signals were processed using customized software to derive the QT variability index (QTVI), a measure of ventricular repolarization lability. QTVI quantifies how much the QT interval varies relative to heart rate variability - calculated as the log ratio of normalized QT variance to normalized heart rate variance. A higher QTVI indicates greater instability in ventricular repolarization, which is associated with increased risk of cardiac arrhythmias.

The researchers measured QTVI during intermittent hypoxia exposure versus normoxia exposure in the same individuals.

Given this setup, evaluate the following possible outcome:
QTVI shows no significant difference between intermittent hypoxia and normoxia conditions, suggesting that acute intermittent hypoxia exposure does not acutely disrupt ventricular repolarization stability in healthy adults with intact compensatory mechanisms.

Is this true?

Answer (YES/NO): NO